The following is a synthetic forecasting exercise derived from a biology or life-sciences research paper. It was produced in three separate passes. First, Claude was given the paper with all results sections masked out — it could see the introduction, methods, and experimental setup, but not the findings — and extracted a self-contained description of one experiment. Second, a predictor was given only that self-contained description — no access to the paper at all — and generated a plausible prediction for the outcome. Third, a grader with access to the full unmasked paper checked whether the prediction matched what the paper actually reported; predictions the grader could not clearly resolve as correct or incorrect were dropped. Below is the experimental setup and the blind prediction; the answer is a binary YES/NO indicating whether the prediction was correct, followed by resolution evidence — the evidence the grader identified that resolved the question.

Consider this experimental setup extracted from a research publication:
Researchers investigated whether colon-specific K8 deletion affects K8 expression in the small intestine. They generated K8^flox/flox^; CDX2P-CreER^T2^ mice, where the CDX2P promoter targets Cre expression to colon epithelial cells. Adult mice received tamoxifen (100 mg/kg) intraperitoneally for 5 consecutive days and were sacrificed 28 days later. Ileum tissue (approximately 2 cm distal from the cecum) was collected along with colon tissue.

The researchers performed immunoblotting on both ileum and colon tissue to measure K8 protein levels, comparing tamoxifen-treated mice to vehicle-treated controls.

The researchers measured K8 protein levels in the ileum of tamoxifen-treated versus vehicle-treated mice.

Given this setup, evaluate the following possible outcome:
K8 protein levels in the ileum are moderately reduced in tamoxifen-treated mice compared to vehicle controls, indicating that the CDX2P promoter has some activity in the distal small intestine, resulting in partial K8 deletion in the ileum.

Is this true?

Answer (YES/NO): NO